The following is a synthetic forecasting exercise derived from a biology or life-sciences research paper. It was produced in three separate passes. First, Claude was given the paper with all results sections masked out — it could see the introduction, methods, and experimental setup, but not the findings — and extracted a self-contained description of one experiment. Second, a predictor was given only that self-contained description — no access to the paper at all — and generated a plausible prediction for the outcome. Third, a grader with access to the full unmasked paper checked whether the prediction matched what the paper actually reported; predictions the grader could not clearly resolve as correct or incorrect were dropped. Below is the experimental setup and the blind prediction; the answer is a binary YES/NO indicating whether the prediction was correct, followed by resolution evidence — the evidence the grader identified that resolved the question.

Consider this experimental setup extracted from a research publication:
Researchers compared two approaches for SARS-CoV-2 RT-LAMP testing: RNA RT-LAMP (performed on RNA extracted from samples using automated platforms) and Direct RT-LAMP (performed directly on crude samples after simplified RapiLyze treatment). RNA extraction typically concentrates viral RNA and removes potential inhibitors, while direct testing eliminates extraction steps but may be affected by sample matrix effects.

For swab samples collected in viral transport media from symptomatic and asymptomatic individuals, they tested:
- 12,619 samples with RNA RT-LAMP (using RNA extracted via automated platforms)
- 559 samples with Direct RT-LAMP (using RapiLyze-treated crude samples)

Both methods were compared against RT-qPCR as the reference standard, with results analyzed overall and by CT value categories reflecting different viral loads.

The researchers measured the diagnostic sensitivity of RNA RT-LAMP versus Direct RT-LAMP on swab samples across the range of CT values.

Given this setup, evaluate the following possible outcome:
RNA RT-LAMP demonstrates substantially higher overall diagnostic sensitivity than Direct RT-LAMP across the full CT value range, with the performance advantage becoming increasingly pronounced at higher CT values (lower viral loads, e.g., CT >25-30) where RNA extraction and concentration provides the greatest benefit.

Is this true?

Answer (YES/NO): YES